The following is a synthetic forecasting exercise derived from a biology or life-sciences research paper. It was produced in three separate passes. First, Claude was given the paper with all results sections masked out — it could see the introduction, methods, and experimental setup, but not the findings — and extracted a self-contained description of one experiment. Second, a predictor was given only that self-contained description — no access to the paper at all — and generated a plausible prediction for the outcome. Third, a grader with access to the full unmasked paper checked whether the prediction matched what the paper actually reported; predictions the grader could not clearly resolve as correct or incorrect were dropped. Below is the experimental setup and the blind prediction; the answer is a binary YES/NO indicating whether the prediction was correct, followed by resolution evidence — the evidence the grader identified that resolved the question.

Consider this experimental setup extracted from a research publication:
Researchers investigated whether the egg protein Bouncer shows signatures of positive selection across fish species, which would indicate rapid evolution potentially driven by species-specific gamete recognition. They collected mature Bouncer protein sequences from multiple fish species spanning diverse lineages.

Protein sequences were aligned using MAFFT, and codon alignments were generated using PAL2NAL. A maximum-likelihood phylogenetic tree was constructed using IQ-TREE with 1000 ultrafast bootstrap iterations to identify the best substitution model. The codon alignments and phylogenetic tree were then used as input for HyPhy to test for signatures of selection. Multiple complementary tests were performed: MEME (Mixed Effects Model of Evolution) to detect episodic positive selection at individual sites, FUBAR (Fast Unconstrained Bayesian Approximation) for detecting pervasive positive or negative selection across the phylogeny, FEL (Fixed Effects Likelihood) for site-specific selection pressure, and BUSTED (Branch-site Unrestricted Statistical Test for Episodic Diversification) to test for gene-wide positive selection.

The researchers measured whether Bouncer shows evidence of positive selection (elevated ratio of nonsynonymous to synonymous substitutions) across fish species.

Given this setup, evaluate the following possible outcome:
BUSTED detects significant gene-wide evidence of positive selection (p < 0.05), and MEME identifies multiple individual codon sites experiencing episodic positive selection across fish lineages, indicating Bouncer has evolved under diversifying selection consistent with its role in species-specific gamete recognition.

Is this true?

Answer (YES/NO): NO